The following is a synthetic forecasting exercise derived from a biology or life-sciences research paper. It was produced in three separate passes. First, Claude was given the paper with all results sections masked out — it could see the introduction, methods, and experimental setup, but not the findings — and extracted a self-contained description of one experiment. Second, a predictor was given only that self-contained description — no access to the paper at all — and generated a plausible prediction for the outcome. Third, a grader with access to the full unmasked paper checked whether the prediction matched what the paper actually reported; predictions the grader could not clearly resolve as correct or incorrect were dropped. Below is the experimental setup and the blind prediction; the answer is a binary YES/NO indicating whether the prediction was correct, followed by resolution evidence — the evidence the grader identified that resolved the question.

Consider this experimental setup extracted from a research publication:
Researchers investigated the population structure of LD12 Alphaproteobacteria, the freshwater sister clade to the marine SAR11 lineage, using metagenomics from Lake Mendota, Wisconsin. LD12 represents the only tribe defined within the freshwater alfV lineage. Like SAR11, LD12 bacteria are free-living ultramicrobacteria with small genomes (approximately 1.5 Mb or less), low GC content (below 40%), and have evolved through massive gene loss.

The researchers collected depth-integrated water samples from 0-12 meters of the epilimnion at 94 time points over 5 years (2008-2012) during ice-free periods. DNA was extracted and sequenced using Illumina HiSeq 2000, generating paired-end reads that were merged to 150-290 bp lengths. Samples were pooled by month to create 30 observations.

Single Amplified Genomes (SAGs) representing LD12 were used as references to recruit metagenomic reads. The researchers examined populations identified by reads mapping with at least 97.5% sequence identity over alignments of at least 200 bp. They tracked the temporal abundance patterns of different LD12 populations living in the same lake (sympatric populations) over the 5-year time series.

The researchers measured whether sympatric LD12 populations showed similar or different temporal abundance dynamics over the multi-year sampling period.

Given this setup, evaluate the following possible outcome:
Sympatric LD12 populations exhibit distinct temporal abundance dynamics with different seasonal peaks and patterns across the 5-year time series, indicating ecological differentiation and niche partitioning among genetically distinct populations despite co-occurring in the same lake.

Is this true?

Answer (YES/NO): NO